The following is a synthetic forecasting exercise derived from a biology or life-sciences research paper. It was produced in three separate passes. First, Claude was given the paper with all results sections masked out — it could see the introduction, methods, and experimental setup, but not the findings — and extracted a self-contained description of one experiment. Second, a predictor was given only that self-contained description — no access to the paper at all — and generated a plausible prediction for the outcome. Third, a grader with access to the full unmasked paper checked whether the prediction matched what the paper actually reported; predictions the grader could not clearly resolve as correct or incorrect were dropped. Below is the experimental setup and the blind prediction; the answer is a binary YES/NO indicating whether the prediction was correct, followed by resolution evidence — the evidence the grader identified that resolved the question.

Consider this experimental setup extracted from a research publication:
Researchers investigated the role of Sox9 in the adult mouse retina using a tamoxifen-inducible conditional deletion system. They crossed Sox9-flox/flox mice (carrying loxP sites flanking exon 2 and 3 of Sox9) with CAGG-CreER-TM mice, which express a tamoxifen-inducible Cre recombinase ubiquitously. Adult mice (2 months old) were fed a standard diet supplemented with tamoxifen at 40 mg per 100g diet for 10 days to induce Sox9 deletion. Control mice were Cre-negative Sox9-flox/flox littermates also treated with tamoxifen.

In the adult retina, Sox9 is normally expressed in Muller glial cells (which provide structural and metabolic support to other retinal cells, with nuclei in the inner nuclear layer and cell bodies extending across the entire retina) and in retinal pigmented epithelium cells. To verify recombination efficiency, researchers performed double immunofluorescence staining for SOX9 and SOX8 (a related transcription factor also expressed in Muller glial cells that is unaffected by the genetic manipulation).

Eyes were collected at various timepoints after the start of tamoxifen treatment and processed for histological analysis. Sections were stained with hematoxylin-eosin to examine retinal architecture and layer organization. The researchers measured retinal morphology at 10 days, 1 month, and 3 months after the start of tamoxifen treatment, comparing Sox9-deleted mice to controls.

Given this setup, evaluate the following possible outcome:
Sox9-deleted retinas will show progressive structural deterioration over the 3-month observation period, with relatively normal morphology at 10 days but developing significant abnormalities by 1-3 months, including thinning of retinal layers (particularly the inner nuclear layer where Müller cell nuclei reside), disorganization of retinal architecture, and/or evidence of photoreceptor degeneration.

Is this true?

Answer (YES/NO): NO